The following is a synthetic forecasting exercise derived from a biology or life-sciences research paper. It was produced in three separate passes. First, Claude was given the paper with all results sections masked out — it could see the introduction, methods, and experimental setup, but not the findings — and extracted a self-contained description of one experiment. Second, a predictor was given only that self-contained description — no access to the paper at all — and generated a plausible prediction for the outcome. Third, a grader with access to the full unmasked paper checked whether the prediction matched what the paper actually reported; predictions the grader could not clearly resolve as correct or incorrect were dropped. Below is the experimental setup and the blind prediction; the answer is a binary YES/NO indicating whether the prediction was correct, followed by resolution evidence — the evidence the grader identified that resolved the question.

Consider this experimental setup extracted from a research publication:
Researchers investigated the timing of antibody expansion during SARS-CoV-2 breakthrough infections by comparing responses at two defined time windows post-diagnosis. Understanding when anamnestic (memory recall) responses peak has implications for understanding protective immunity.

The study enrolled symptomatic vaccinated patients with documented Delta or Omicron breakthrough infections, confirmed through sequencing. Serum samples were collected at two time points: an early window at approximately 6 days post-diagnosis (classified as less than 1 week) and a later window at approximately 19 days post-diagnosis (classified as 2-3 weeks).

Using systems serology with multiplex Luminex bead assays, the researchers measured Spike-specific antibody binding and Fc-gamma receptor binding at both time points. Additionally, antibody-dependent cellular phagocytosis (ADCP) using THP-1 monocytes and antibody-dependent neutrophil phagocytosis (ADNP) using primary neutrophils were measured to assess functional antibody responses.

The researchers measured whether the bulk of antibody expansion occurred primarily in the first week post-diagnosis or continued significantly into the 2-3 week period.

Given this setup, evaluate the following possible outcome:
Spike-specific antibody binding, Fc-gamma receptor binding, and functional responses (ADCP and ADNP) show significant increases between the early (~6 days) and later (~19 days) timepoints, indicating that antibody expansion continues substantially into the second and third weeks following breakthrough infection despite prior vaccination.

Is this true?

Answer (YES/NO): YES